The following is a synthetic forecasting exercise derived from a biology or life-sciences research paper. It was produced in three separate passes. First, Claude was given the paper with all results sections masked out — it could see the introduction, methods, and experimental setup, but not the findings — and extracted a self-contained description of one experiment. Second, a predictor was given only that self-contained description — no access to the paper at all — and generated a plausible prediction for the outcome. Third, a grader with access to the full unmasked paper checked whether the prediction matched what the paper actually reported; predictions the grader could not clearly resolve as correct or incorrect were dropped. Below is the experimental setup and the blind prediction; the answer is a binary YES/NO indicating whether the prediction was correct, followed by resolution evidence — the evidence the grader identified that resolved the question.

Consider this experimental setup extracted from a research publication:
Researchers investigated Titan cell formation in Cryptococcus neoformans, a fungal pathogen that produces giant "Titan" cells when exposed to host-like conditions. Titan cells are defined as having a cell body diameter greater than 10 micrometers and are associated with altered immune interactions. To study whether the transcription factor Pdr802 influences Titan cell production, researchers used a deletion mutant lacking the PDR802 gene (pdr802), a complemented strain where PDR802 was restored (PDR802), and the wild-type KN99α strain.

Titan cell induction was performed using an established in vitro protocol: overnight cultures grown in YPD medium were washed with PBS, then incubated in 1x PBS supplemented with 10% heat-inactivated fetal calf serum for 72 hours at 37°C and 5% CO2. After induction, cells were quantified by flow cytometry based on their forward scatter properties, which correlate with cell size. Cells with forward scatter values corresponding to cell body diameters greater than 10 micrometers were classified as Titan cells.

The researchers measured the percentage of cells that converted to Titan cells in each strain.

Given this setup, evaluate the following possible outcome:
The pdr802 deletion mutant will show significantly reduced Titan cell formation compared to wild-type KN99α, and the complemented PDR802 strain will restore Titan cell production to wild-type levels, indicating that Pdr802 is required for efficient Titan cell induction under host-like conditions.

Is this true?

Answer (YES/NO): NO